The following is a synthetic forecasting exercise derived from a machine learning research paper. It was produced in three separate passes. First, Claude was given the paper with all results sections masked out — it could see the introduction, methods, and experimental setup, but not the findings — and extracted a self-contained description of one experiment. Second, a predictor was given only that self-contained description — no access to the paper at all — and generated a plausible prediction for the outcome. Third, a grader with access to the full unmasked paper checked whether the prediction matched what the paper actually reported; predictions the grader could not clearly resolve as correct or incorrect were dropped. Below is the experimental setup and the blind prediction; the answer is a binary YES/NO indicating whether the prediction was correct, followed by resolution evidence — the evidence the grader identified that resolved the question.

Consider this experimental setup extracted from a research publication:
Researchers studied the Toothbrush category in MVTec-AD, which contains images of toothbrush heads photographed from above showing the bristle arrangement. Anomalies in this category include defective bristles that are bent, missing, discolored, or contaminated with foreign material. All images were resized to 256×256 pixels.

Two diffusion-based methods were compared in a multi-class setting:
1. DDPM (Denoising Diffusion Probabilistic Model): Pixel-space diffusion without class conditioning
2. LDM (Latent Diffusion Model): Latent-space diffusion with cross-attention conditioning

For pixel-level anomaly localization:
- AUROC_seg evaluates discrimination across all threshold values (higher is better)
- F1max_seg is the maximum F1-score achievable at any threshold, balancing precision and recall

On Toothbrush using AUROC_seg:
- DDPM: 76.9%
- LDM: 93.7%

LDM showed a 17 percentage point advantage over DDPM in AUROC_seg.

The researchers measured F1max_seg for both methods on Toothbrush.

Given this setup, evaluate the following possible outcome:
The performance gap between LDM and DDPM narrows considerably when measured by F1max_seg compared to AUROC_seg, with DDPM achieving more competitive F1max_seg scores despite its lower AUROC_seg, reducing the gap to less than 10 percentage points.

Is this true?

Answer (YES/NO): YES